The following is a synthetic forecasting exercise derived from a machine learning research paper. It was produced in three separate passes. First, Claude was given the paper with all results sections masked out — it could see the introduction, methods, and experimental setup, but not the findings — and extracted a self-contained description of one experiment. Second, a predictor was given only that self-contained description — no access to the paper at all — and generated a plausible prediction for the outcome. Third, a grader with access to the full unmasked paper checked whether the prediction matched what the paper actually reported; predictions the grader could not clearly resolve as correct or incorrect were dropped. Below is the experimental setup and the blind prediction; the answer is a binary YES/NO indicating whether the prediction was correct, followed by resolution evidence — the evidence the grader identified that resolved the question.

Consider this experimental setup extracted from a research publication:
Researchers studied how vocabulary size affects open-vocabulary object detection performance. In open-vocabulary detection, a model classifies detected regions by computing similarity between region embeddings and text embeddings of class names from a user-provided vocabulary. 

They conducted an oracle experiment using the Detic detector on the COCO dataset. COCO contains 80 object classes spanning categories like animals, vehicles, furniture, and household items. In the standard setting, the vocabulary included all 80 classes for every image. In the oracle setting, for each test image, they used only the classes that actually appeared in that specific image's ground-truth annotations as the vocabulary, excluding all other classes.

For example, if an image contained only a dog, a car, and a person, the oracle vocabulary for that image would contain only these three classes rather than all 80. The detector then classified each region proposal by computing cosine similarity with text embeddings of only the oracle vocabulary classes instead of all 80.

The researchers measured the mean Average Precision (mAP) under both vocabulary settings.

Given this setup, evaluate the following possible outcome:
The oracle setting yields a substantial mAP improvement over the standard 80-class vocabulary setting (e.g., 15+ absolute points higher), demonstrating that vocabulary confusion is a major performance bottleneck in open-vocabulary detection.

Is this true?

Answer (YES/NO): NO